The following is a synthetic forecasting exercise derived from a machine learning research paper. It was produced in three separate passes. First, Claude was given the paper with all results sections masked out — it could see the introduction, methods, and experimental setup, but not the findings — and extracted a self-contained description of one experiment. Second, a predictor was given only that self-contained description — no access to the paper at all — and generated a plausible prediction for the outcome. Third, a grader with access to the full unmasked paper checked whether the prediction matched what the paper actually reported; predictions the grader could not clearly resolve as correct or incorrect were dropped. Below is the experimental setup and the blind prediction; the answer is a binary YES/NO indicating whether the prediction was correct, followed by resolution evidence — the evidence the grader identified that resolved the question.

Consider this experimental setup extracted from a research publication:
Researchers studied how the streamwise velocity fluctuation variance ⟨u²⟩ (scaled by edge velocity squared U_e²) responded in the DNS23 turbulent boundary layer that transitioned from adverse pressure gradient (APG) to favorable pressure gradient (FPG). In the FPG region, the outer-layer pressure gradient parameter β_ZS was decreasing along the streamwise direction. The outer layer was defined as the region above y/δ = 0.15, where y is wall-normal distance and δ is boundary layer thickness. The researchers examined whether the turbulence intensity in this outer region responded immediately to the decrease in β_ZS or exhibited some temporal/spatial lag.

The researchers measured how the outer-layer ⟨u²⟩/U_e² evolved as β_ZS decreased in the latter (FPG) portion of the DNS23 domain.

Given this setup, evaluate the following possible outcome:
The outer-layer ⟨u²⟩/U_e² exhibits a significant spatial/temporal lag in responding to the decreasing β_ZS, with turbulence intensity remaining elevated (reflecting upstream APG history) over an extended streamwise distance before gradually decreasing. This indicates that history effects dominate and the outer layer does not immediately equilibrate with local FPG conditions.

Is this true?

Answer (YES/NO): YES